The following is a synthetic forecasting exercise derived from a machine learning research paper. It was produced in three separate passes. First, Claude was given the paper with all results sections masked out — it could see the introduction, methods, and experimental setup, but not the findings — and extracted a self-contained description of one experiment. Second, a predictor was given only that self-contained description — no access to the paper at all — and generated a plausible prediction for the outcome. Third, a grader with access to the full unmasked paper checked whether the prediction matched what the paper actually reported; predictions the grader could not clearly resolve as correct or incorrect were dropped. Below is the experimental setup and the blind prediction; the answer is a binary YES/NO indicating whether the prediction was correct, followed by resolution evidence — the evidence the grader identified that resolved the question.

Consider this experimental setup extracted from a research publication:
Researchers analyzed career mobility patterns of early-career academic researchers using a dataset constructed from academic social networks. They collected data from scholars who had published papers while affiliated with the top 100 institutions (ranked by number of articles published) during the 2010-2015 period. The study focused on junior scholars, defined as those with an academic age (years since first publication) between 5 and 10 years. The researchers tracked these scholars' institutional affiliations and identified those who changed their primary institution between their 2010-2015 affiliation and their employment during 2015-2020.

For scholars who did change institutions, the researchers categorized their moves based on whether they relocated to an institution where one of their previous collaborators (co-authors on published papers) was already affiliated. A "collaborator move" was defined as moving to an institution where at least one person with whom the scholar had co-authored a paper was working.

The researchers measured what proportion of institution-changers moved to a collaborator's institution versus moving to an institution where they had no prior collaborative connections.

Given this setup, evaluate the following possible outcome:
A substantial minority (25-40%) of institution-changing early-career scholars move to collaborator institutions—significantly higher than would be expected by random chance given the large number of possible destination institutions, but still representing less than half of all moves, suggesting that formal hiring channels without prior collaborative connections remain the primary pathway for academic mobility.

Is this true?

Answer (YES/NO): NO